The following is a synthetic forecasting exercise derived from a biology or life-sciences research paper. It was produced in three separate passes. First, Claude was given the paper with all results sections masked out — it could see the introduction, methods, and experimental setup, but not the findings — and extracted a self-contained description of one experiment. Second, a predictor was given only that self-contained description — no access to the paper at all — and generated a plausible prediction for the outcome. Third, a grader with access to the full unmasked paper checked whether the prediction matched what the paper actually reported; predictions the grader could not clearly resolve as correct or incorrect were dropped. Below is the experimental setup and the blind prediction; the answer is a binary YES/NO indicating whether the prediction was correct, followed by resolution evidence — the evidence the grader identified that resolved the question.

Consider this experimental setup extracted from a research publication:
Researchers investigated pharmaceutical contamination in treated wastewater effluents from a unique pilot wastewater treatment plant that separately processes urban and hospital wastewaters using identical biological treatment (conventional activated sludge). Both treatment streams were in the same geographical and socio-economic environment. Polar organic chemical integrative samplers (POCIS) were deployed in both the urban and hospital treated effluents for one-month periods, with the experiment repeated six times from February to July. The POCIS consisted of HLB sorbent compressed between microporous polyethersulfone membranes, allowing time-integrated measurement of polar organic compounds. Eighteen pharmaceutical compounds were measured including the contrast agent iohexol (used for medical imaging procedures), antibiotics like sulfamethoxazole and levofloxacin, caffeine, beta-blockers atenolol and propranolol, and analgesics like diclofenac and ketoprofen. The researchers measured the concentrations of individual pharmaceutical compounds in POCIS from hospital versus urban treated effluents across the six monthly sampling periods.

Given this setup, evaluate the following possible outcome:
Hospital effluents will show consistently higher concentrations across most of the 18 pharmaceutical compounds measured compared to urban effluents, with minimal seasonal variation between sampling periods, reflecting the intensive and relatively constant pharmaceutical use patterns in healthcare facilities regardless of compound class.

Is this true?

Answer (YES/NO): NO